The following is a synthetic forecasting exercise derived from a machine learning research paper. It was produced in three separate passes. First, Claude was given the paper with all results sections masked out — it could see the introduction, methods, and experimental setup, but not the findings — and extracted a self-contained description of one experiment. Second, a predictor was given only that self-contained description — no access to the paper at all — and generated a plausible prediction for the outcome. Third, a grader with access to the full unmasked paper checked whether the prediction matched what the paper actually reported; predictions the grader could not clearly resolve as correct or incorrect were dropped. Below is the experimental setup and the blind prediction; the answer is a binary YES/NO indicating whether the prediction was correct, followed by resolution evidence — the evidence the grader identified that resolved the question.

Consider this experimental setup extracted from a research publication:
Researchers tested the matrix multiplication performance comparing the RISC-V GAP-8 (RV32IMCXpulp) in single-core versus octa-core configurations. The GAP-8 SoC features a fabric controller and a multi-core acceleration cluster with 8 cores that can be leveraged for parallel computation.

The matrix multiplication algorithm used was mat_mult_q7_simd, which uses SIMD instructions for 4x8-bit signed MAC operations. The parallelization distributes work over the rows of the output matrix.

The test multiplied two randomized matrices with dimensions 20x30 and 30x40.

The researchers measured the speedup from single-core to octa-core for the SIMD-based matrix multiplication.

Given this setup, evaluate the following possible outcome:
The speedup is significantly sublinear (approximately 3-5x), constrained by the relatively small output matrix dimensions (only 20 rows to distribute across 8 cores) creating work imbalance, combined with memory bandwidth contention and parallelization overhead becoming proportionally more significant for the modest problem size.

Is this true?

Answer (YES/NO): NO